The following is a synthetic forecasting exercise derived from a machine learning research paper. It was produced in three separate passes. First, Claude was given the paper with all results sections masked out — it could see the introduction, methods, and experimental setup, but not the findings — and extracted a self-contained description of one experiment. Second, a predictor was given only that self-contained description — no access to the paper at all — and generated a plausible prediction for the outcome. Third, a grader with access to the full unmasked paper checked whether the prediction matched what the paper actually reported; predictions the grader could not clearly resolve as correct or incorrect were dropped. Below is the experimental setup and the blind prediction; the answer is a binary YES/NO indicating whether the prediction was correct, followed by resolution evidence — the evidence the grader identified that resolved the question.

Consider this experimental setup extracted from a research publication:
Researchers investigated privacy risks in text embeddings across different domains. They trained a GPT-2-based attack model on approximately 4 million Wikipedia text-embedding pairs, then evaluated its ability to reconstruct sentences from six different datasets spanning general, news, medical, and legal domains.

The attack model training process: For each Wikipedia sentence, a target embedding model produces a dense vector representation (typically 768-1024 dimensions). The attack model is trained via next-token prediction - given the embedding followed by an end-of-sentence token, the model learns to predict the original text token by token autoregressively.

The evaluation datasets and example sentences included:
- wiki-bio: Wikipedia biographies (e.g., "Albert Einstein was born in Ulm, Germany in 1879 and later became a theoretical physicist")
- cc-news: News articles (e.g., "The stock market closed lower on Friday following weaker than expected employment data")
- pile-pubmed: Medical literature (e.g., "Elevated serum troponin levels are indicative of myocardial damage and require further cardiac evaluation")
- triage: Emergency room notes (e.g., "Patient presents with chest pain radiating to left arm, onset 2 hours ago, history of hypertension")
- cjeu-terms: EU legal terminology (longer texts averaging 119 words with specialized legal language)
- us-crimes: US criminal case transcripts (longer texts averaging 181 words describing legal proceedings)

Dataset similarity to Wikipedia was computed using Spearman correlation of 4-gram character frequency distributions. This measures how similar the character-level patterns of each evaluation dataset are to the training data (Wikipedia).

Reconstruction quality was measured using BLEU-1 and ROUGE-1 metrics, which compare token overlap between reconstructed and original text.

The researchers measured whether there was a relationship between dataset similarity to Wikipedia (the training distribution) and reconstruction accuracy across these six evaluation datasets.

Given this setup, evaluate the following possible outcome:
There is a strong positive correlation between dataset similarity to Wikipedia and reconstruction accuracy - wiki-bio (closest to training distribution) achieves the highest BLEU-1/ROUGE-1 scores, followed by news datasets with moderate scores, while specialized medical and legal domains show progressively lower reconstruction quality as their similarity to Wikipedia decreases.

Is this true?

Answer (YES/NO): YES